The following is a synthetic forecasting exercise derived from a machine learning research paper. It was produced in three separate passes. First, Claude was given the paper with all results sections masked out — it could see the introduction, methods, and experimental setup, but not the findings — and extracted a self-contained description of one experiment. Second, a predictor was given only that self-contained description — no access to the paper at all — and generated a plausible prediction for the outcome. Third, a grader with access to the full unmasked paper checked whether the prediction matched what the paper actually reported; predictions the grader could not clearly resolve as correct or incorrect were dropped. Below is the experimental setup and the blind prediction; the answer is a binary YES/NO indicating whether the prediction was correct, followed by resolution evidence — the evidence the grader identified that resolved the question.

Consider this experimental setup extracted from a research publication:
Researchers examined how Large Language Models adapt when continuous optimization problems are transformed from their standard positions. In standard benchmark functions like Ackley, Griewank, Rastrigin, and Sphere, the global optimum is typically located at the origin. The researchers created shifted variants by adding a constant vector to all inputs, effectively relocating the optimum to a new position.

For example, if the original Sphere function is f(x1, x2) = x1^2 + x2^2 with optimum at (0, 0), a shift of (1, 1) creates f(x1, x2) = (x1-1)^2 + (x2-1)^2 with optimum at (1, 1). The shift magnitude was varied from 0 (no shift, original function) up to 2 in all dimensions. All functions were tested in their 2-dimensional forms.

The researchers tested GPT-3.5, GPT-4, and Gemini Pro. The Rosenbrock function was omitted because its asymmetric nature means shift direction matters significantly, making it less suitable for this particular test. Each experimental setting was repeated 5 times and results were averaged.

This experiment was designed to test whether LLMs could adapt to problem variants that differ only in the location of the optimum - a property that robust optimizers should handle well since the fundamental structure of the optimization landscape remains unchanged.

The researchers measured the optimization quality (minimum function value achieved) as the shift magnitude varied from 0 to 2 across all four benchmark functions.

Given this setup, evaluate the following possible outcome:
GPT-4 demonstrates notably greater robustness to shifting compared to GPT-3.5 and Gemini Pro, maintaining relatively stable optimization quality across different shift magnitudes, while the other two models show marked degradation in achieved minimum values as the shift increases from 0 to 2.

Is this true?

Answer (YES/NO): NO